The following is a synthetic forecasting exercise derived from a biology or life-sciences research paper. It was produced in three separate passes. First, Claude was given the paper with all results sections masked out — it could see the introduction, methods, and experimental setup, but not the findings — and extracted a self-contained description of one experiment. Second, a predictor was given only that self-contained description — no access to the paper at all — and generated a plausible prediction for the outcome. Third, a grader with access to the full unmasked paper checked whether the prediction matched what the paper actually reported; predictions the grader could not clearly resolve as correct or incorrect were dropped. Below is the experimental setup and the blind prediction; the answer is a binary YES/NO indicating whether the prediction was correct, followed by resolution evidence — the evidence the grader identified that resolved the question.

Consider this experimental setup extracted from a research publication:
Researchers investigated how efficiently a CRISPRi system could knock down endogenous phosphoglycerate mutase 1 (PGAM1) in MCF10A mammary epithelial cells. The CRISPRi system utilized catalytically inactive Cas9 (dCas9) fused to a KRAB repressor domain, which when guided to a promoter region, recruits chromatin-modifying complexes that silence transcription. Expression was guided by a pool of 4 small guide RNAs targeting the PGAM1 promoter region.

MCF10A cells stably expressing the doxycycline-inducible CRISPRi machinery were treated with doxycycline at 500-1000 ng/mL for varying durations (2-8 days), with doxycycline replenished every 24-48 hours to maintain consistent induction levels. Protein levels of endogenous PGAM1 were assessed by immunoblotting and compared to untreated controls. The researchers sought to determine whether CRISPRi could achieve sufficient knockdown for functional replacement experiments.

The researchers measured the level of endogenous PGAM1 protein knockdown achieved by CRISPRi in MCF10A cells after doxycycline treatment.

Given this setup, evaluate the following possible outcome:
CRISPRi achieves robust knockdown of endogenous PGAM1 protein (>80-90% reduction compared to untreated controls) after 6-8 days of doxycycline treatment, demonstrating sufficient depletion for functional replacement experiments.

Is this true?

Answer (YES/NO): NO